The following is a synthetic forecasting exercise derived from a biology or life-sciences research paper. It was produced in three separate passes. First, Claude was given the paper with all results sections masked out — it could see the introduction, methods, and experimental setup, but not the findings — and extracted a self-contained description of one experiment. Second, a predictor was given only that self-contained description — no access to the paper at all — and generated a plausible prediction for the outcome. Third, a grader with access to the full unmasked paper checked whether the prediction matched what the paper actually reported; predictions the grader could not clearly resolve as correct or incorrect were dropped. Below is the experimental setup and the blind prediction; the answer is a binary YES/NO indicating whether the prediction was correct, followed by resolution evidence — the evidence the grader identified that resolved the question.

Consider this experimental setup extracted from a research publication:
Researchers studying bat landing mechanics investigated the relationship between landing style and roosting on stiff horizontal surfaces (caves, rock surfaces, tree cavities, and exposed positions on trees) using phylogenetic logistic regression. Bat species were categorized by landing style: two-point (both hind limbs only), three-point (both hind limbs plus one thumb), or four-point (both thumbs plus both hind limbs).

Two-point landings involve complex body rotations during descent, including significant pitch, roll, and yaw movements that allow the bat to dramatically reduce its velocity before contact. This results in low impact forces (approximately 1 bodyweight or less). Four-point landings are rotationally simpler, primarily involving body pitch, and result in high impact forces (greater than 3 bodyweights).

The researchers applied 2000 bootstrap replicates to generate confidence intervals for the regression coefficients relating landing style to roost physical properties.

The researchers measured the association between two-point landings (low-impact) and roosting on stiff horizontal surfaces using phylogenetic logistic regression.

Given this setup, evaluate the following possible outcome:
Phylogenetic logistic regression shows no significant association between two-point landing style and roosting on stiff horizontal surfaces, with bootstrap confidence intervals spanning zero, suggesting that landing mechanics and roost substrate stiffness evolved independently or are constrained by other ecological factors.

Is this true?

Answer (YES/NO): NO